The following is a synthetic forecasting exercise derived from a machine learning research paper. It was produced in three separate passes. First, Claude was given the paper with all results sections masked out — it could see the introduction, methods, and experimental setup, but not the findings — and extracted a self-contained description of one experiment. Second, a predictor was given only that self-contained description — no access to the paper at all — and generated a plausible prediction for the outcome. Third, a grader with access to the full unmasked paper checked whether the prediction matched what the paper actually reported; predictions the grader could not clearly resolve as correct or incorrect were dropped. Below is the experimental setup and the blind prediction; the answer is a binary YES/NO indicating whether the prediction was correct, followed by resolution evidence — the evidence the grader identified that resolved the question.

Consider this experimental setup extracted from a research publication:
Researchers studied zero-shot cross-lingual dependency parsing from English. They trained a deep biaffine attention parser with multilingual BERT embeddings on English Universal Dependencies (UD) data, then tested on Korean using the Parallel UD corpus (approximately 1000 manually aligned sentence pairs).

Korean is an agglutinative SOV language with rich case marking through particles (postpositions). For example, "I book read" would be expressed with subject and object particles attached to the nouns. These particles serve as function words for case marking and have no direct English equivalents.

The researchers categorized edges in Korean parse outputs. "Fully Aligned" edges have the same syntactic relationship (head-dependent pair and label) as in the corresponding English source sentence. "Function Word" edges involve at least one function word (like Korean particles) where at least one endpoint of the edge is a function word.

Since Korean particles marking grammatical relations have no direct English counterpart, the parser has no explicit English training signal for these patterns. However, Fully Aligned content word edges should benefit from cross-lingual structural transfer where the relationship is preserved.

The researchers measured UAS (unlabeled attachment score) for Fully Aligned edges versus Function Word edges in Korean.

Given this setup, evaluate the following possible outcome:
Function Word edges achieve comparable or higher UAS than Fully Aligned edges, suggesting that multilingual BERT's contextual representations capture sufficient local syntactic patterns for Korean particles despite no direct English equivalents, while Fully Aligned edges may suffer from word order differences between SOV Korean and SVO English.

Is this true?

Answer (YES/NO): NO